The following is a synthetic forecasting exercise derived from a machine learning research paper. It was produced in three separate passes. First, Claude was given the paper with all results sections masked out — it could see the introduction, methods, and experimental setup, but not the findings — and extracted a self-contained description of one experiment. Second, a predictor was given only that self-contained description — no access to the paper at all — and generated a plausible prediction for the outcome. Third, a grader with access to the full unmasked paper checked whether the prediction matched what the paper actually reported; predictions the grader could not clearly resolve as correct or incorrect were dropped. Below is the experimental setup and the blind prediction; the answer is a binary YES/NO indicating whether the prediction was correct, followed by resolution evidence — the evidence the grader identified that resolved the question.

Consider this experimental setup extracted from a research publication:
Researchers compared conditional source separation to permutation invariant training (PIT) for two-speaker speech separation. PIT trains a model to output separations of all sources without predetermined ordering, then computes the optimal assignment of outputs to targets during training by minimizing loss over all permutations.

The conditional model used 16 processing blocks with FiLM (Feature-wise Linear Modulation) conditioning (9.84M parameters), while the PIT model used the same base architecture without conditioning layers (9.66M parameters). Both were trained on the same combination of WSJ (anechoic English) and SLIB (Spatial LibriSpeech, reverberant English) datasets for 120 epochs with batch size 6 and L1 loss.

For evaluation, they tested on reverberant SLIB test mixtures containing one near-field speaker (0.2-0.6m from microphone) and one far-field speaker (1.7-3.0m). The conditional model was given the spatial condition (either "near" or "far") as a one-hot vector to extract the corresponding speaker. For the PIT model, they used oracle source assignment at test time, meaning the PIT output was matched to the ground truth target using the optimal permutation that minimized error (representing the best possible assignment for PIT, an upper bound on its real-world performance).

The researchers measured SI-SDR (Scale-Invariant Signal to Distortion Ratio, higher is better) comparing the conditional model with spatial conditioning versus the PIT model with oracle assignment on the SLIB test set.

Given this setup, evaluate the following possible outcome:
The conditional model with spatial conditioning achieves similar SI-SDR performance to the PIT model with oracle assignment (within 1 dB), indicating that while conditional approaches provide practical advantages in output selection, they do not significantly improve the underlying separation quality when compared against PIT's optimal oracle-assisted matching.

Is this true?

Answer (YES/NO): NO